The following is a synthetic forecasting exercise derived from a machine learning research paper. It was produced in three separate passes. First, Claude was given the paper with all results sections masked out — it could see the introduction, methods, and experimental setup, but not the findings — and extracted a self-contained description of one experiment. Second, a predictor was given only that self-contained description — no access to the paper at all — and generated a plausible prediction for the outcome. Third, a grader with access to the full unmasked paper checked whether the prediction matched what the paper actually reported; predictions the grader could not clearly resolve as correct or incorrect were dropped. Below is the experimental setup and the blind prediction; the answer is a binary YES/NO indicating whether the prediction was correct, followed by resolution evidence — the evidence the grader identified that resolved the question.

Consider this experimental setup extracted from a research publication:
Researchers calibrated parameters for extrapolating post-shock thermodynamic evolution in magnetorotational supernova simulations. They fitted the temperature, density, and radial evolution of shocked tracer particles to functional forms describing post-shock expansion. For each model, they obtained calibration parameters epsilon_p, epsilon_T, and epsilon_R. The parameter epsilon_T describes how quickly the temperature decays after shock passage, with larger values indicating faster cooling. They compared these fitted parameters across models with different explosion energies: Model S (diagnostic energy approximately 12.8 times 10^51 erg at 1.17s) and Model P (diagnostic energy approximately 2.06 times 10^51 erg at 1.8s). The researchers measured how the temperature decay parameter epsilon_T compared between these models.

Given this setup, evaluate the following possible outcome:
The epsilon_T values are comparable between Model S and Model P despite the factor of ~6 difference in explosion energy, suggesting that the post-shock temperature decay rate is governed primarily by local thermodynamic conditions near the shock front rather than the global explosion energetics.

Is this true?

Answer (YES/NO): NO